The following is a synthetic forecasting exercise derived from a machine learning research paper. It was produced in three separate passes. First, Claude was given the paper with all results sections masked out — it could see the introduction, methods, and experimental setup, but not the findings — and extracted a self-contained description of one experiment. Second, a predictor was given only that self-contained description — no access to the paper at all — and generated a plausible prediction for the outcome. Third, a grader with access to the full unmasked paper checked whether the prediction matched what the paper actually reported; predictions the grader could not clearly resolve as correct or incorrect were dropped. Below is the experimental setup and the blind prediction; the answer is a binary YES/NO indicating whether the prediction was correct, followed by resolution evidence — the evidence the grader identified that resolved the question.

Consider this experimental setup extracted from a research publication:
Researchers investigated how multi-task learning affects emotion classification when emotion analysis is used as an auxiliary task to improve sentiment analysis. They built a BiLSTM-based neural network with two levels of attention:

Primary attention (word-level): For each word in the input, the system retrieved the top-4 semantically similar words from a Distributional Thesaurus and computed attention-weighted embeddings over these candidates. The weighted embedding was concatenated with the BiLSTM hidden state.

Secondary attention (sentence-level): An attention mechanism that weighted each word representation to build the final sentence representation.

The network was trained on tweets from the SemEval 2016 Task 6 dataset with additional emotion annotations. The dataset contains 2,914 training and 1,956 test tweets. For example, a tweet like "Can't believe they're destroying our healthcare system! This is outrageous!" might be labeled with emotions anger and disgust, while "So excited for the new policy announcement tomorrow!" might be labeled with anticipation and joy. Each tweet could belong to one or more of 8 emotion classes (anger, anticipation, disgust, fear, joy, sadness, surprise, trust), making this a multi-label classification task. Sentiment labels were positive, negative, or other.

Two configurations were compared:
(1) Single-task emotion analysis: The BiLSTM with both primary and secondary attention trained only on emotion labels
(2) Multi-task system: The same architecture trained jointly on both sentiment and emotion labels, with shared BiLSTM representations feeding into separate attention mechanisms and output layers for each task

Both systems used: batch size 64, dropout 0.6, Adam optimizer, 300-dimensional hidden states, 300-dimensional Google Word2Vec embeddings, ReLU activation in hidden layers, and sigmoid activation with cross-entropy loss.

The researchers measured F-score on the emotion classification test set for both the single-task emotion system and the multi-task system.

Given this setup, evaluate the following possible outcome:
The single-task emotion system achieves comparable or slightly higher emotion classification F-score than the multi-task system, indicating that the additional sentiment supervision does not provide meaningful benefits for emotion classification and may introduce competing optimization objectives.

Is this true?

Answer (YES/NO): YES